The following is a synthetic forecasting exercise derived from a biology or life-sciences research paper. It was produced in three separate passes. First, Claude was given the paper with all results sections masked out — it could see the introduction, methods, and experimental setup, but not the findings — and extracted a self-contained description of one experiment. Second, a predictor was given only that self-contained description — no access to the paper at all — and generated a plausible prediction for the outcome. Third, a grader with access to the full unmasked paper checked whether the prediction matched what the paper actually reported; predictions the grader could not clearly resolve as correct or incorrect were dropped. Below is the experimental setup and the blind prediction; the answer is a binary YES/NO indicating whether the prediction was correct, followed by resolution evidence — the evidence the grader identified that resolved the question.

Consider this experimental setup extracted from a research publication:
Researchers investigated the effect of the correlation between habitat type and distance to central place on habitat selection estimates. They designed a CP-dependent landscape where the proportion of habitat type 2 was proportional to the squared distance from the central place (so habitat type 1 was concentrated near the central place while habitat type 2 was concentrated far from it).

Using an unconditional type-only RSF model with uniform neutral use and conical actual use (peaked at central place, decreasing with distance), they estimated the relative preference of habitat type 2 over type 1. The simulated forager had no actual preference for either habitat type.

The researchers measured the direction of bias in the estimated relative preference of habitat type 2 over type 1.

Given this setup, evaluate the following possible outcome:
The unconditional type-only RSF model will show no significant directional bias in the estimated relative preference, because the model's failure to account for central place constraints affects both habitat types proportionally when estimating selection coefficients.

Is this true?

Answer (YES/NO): NO